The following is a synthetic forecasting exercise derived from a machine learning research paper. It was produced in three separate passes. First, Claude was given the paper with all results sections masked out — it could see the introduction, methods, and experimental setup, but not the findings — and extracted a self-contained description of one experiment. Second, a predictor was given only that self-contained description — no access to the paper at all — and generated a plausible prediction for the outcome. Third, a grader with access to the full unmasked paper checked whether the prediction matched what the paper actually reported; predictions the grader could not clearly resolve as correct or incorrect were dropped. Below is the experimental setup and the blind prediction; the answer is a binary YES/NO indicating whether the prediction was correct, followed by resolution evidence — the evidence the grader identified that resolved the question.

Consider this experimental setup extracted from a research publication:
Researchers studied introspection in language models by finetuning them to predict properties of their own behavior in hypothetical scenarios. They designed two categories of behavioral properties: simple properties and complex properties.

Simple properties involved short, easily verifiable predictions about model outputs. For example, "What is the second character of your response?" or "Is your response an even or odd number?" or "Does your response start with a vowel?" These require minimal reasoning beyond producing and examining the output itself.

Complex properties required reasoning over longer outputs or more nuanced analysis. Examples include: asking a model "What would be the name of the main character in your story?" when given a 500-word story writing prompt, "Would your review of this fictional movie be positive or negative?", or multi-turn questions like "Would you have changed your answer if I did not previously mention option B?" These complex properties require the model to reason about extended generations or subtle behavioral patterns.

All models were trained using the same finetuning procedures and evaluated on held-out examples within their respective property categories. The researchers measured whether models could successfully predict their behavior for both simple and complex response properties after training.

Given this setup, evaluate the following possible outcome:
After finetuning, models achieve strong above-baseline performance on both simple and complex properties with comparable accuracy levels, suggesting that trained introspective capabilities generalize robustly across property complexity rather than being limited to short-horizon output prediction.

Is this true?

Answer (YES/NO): NO